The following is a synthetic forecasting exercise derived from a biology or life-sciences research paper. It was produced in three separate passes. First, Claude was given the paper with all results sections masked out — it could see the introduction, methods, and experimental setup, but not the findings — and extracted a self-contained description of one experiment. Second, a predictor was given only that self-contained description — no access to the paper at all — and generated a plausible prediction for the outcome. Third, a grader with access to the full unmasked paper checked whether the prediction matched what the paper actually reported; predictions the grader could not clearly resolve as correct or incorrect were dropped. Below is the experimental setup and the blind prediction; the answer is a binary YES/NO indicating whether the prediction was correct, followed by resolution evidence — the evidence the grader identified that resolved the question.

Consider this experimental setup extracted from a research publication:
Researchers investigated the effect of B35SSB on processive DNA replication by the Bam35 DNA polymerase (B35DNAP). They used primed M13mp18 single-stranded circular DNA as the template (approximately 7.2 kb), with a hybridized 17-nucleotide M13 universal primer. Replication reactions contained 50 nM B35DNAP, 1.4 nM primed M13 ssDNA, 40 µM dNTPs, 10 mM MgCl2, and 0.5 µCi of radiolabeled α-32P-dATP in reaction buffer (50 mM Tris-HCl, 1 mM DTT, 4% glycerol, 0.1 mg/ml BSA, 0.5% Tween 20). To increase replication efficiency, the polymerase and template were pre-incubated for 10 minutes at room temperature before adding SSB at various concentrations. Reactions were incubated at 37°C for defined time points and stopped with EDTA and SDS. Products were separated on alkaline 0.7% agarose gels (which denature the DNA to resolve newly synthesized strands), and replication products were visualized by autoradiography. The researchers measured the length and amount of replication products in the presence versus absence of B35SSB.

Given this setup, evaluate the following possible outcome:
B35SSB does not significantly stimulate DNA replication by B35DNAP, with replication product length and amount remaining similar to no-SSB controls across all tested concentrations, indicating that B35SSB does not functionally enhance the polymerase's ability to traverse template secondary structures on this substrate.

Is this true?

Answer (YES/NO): NO